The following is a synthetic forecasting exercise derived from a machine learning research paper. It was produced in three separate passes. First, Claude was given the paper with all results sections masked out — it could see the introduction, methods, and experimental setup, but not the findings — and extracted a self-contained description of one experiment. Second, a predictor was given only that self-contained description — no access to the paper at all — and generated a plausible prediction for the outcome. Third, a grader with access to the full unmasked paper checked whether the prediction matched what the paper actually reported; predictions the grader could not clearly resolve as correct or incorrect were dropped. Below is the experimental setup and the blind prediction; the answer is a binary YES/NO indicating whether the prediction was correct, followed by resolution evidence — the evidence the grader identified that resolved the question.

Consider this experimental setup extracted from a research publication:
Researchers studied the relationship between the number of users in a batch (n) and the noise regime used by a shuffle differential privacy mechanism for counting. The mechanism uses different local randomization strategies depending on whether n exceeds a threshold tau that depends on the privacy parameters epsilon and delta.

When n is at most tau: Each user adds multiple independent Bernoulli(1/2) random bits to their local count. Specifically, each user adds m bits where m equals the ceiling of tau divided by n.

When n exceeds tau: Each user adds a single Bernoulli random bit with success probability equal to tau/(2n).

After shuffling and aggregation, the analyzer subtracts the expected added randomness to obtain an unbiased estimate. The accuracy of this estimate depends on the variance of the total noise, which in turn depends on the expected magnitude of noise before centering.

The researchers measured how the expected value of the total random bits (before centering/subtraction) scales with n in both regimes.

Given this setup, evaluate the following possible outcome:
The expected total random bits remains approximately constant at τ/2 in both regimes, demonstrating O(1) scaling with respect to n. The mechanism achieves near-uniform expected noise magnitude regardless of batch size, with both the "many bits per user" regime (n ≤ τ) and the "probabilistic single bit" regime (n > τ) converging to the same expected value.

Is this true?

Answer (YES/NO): NO